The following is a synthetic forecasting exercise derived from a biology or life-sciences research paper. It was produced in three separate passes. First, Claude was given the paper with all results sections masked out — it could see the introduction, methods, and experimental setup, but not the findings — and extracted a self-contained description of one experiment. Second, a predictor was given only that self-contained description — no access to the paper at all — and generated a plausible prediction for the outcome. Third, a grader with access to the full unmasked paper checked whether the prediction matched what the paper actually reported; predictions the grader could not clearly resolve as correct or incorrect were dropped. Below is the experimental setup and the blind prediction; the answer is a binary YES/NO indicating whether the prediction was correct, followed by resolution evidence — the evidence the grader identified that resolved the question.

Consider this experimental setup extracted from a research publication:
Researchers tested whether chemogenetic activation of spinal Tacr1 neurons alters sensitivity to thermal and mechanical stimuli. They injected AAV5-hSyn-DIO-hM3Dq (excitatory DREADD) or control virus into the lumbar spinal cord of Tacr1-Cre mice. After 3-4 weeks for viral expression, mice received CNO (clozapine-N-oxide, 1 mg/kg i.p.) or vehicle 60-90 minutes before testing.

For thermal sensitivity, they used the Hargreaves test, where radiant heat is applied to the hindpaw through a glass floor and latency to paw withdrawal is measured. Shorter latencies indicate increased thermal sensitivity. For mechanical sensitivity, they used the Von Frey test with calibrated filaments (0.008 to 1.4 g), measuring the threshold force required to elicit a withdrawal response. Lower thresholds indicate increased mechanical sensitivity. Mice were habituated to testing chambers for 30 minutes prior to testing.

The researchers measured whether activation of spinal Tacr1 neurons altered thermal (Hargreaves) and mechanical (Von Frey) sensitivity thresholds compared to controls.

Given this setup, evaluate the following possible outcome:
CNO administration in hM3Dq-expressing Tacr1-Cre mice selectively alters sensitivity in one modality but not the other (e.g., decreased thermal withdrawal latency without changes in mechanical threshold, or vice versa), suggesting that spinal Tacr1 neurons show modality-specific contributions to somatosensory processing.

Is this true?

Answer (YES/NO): NO